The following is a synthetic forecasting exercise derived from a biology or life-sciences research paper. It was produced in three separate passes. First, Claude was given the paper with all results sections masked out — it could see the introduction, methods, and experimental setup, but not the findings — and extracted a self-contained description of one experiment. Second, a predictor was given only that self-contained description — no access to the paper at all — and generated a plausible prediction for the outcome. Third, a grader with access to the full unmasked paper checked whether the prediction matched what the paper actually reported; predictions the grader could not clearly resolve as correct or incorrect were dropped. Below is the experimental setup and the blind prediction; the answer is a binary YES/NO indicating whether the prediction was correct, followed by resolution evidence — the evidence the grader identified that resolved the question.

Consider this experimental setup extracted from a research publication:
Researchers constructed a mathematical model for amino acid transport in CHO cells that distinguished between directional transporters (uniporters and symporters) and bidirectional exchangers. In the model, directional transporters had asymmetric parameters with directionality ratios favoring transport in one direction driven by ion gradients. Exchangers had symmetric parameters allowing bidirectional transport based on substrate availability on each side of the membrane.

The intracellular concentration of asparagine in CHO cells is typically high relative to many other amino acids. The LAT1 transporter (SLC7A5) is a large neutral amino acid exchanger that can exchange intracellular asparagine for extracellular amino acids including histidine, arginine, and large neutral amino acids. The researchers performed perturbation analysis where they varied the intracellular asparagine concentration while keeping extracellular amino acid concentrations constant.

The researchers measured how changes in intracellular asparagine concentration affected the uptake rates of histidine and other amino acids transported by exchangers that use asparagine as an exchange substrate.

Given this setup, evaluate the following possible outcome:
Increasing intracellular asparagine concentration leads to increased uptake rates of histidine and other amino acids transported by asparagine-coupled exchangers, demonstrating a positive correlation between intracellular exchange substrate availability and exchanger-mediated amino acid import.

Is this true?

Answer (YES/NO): NO